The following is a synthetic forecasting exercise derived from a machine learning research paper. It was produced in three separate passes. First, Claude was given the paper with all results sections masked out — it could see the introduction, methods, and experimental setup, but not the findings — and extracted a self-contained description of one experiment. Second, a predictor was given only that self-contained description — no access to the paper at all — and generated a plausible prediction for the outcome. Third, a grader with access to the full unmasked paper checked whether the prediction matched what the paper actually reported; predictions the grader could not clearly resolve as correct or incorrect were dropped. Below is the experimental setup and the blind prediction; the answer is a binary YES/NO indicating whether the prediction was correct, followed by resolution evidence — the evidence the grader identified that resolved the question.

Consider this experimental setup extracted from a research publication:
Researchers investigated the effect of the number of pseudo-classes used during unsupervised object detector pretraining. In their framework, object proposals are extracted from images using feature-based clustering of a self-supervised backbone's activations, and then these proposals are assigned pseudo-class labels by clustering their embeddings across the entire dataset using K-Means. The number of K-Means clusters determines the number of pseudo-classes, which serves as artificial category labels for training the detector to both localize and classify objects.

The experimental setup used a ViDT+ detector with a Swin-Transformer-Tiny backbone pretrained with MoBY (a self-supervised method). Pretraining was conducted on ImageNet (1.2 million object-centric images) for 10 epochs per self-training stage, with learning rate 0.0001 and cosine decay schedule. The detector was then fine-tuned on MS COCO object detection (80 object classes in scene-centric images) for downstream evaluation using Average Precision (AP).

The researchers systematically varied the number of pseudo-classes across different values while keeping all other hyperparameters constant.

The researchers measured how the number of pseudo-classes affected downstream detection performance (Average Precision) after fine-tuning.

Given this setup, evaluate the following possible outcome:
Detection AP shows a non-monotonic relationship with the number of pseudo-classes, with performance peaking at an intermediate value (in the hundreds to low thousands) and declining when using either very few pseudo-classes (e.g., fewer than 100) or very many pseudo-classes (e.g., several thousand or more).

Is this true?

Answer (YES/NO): NO